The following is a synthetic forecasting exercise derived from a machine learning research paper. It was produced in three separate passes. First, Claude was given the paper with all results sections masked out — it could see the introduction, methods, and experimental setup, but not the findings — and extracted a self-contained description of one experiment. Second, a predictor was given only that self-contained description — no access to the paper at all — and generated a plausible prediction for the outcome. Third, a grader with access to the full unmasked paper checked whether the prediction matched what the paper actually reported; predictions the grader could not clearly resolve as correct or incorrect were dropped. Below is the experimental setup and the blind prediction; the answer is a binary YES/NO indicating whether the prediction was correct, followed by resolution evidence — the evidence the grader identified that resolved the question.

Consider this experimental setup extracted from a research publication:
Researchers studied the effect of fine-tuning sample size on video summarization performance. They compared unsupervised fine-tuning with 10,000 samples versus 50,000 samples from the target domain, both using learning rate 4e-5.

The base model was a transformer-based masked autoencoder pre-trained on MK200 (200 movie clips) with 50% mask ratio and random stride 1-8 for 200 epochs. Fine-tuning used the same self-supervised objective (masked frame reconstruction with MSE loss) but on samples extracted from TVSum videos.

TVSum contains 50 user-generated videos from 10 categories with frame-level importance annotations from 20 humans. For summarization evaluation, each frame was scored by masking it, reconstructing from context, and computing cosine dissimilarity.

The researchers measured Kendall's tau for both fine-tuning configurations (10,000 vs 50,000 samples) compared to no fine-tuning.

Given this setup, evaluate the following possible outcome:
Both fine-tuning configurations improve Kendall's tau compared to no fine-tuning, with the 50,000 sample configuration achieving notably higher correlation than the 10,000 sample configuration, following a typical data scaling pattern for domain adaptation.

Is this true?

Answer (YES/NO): NO